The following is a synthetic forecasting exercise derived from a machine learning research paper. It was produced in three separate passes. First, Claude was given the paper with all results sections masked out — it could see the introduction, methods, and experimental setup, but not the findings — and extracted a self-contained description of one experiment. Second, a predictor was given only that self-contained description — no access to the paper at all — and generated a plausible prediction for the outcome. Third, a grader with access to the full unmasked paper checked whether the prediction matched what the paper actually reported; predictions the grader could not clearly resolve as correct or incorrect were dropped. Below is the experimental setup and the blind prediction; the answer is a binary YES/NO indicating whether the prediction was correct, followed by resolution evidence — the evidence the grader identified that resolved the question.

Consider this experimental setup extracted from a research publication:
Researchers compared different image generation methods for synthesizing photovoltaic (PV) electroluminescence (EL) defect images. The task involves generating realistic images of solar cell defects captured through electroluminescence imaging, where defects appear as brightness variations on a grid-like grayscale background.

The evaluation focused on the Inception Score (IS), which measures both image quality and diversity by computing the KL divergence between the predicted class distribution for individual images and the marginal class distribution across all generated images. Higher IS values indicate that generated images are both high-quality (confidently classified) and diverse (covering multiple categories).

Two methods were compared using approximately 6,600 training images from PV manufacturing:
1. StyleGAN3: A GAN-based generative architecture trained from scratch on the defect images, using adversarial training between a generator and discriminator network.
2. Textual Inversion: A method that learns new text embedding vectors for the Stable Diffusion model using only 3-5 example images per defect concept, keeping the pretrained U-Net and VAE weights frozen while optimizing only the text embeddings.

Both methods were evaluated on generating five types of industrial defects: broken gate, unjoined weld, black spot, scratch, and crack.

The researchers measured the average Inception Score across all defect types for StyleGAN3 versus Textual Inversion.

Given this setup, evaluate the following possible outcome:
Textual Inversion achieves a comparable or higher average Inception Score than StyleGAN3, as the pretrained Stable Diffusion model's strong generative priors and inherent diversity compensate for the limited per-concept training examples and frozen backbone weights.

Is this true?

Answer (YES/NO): YES